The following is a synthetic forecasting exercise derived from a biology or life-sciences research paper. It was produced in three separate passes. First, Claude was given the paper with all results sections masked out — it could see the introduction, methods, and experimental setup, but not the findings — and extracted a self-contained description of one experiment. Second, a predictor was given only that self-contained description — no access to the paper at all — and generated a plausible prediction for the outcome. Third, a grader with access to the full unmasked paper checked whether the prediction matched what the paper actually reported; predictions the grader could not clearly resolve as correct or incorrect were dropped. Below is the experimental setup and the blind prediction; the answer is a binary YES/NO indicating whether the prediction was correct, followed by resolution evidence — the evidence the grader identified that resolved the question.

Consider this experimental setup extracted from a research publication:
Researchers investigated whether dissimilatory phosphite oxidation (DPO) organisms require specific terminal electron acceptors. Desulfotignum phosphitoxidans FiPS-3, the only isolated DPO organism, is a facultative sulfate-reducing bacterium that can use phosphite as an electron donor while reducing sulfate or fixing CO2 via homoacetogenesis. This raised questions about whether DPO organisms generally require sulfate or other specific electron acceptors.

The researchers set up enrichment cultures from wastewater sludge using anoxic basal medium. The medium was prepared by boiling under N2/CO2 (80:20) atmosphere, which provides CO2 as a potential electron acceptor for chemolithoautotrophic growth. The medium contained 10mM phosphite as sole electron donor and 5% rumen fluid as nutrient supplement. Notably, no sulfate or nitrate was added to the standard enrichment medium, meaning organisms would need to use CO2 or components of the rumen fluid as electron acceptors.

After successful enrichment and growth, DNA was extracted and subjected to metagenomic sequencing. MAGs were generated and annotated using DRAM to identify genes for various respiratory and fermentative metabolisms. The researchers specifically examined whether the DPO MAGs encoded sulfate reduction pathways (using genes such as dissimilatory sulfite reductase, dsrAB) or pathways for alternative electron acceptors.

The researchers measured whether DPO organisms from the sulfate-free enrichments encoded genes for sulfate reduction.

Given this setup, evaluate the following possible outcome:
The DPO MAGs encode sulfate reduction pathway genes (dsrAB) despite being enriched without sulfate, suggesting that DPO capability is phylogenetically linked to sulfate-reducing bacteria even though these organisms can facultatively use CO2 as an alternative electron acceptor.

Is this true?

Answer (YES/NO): NO